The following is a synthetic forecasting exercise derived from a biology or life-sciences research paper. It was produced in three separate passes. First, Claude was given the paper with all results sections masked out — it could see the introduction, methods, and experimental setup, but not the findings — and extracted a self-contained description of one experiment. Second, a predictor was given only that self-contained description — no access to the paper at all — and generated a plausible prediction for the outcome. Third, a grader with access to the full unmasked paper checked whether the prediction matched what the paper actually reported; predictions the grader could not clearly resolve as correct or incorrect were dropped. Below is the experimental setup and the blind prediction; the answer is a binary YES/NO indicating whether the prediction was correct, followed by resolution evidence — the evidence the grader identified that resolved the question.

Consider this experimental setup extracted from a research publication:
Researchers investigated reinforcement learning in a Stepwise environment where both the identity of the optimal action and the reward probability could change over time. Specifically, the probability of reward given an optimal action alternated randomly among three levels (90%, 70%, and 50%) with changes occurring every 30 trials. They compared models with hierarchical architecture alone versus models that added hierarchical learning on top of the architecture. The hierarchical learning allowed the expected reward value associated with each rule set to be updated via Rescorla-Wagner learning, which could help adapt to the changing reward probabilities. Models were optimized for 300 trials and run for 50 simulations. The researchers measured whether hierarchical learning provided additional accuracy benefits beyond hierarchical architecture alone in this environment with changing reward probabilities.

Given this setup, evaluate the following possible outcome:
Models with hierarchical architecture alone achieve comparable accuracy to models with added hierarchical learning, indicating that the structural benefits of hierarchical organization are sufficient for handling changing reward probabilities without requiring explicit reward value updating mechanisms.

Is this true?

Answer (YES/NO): NO